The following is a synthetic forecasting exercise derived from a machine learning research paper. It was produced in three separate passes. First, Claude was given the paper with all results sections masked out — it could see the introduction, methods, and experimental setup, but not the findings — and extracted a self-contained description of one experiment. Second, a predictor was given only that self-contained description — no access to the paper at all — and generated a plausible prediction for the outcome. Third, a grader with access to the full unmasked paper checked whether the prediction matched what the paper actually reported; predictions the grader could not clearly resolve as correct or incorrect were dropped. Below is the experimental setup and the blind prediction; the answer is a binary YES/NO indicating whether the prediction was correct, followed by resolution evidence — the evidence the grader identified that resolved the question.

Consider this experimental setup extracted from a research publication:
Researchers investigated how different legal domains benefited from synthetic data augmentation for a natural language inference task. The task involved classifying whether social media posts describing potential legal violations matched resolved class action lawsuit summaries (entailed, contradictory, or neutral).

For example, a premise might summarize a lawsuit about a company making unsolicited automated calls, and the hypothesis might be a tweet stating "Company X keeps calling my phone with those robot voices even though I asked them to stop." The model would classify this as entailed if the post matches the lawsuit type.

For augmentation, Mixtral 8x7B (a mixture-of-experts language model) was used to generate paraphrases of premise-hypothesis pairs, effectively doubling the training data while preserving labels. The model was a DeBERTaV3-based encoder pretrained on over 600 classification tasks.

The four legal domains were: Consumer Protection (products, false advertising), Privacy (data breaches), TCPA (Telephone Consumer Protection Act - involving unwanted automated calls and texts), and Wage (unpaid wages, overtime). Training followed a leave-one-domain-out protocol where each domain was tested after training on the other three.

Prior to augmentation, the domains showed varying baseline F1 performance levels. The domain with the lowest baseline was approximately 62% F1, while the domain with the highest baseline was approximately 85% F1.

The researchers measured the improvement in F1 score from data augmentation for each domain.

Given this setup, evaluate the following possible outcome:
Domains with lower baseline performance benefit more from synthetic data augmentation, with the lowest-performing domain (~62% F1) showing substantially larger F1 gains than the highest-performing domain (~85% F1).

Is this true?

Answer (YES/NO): YES